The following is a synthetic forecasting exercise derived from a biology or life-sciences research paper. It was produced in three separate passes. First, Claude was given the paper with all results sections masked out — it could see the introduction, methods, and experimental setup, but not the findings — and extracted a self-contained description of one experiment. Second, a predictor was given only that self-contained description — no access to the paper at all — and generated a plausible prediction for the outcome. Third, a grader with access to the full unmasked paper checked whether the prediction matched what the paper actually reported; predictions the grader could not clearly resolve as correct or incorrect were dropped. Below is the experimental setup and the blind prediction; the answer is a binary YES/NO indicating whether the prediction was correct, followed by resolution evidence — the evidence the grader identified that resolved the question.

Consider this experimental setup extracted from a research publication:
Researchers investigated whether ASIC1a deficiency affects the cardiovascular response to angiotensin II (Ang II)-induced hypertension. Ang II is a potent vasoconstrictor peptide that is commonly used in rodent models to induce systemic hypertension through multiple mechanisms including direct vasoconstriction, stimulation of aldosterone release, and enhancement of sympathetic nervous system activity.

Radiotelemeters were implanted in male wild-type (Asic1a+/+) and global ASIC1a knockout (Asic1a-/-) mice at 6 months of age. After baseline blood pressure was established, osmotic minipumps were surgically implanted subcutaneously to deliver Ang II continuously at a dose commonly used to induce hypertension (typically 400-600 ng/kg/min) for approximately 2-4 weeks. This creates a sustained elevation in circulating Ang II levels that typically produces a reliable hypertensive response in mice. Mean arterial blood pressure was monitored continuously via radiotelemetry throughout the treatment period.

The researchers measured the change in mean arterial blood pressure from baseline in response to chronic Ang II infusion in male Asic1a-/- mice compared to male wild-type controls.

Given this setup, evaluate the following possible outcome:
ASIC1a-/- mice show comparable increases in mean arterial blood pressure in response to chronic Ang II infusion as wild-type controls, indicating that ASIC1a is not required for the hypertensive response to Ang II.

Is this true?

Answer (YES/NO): NO